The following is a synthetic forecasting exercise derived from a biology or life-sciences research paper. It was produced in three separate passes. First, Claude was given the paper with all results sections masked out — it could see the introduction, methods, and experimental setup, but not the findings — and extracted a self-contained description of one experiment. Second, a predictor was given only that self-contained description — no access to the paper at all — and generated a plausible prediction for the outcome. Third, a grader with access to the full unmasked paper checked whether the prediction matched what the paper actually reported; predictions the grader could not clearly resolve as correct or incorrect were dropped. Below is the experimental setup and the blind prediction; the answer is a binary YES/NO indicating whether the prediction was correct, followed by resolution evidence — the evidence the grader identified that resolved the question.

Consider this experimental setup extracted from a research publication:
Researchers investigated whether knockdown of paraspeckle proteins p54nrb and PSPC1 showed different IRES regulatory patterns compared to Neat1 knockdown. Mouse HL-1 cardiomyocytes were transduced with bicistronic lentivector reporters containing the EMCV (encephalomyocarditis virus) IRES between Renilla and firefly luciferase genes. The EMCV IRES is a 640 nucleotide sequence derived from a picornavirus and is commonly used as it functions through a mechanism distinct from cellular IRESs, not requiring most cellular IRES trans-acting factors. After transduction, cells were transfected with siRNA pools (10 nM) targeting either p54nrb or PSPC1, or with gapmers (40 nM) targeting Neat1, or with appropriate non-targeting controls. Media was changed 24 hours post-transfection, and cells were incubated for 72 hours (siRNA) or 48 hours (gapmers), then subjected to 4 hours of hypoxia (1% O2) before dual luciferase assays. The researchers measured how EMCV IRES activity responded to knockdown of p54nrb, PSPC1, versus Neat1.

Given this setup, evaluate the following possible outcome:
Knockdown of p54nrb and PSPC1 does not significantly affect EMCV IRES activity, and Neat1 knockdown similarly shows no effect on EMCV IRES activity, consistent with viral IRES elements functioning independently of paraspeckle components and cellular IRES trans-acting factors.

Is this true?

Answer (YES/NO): YES